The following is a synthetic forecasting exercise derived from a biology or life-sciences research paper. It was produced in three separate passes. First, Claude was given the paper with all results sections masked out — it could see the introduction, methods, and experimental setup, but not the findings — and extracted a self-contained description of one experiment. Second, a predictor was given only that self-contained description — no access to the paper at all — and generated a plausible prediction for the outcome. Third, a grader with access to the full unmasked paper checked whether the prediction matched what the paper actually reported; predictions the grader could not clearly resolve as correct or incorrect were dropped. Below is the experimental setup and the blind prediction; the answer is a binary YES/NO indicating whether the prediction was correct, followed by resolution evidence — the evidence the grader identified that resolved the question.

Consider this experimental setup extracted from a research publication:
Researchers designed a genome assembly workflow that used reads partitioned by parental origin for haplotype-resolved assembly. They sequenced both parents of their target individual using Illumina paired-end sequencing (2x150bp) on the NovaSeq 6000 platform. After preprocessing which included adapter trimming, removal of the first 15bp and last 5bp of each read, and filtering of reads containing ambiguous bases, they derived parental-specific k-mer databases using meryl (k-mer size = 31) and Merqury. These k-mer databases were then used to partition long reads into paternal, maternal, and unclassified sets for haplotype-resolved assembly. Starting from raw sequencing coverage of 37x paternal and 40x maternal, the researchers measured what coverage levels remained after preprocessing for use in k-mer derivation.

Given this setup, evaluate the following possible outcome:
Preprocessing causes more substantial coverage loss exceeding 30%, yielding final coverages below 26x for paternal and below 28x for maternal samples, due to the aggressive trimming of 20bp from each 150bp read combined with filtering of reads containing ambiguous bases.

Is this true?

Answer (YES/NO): YES